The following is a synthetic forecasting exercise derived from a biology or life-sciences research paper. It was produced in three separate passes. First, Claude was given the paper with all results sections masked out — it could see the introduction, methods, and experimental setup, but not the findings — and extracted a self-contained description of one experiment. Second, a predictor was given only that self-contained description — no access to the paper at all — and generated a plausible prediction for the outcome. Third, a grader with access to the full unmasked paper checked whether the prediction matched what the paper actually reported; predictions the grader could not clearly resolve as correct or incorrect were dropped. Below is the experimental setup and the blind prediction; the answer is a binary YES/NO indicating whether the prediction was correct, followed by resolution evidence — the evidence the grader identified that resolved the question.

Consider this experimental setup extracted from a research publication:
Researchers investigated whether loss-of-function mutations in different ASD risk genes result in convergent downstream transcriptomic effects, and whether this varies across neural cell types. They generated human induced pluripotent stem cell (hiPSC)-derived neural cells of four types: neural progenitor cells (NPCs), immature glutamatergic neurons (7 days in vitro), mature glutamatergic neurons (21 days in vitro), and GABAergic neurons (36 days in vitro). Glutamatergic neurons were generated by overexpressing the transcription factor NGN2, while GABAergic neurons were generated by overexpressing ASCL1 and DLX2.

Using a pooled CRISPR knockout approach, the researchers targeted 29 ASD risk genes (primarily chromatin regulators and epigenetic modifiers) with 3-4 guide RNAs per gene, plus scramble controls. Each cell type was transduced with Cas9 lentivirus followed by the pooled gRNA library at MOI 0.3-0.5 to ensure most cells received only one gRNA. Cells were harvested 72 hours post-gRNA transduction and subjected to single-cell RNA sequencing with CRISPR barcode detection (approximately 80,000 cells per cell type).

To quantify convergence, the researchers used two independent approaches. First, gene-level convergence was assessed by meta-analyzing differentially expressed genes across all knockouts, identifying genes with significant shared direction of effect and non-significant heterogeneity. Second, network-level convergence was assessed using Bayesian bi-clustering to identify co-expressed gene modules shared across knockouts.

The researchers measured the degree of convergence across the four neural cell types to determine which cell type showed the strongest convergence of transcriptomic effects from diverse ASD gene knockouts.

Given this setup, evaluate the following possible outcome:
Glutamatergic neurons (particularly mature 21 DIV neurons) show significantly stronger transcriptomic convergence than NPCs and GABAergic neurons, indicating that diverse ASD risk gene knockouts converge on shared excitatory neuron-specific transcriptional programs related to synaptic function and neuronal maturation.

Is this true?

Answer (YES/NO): YES